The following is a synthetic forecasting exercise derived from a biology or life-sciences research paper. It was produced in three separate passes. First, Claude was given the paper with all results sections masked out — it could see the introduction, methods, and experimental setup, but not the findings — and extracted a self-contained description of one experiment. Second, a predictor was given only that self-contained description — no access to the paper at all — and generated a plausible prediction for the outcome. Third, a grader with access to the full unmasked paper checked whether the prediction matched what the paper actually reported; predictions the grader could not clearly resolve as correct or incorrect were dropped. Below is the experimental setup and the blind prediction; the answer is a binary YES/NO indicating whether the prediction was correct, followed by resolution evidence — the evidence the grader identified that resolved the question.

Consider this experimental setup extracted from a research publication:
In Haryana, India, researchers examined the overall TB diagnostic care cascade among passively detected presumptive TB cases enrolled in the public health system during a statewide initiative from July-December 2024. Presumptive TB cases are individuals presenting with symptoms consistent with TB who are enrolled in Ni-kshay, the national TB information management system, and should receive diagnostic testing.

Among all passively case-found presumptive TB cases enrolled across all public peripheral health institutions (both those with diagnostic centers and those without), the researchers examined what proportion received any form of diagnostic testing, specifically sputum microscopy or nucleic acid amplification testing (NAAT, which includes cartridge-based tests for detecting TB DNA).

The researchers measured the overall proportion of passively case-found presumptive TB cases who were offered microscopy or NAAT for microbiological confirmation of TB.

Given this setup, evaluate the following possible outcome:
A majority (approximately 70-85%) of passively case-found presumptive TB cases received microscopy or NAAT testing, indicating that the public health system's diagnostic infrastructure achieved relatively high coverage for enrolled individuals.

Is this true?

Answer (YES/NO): NO